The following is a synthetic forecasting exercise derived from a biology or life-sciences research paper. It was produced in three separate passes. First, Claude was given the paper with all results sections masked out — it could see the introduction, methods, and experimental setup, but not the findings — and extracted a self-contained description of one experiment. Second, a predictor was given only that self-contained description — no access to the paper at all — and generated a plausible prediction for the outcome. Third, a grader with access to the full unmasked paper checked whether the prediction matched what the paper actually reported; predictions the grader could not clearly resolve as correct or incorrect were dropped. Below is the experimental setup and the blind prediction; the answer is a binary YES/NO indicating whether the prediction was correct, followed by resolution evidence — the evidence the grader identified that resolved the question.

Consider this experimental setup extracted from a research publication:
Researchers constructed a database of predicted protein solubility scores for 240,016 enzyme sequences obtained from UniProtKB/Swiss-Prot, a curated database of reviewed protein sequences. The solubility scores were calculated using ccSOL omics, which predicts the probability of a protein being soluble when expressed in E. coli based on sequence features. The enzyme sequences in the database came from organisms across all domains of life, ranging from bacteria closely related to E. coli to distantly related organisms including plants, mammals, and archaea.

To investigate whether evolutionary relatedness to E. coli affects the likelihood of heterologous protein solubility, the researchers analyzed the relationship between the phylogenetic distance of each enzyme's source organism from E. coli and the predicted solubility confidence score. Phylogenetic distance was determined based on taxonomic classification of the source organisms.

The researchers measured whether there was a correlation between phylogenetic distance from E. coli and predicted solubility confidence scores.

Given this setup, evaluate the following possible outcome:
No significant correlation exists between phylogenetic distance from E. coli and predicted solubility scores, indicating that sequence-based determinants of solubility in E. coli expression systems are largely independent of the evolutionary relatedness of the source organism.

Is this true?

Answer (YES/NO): YES